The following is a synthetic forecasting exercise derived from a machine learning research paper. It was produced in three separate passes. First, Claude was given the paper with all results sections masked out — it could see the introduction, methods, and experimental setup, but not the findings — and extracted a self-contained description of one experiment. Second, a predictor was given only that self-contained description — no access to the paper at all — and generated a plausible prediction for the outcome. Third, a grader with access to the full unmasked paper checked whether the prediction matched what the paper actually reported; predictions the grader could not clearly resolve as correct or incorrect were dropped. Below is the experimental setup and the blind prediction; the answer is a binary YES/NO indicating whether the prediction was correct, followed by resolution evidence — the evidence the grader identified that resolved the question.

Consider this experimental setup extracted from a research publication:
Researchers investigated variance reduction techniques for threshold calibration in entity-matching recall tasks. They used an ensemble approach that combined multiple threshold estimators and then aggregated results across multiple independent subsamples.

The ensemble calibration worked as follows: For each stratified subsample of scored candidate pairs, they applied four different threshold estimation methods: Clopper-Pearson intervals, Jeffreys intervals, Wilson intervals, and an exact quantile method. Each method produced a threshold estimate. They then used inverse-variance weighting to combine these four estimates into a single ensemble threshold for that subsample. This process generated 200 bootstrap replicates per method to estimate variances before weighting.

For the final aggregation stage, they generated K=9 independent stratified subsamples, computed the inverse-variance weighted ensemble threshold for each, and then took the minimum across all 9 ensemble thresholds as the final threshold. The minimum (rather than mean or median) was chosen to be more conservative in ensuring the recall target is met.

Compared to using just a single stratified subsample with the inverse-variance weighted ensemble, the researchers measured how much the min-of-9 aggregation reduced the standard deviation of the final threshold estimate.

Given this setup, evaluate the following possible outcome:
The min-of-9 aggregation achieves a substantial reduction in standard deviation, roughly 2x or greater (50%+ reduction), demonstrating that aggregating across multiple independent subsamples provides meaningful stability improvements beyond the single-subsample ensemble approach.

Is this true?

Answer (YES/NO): YES